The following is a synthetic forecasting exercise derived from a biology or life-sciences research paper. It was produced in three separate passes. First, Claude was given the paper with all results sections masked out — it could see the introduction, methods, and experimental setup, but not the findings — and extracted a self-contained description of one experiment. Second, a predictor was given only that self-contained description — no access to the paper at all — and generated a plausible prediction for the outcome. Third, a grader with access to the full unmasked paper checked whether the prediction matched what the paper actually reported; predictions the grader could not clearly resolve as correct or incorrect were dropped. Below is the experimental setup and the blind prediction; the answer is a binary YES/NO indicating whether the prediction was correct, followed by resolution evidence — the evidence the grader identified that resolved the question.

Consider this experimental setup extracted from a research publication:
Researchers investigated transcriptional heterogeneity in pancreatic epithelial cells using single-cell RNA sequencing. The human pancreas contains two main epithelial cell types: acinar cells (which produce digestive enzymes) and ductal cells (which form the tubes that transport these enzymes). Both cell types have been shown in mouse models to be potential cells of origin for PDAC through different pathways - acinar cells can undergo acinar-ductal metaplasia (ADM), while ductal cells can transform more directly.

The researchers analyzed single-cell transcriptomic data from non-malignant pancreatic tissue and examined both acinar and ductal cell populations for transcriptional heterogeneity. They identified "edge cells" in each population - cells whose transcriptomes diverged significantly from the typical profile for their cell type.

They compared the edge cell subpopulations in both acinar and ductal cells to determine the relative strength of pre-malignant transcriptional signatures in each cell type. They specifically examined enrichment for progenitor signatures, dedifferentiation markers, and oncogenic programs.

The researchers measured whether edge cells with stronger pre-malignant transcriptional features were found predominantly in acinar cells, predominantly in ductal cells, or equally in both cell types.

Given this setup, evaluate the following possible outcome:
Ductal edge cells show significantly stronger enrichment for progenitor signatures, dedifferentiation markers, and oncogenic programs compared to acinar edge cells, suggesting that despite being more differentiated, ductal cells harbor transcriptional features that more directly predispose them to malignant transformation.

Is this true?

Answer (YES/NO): NO